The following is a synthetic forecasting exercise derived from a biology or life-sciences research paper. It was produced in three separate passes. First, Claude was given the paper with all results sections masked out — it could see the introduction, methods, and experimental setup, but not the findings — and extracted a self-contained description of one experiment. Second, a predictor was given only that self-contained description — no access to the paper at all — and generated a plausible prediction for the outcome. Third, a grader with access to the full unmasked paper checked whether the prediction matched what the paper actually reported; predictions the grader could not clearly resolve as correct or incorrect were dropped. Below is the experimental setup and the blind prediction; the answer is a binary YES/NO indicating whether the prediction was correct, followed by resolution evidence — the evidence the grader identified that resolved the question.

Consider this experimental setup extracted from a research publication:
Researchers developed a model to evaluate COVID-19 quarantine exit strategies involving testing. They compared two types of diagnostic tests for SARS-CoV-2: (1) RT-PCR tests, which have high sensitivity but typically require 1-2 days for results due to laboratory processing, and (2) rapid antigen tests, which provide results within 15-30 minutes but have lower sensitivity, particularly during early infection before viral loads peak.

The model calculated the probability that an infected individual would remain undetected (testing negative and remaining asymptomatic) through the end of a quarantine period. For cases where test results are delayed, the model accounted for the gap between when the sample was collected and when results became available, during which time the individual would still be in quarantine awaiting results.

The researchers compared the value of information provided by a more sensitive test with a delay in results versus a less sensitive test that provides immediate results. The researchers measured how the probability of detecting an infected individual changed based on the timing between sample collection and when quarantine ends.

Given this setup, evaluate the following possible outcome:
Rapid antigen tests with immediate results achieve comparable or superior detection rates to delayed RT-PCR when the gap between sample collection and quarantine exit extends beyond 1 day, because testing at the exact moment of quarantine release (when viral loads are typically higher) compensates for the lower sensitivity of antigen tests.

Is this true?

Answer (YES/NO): YES